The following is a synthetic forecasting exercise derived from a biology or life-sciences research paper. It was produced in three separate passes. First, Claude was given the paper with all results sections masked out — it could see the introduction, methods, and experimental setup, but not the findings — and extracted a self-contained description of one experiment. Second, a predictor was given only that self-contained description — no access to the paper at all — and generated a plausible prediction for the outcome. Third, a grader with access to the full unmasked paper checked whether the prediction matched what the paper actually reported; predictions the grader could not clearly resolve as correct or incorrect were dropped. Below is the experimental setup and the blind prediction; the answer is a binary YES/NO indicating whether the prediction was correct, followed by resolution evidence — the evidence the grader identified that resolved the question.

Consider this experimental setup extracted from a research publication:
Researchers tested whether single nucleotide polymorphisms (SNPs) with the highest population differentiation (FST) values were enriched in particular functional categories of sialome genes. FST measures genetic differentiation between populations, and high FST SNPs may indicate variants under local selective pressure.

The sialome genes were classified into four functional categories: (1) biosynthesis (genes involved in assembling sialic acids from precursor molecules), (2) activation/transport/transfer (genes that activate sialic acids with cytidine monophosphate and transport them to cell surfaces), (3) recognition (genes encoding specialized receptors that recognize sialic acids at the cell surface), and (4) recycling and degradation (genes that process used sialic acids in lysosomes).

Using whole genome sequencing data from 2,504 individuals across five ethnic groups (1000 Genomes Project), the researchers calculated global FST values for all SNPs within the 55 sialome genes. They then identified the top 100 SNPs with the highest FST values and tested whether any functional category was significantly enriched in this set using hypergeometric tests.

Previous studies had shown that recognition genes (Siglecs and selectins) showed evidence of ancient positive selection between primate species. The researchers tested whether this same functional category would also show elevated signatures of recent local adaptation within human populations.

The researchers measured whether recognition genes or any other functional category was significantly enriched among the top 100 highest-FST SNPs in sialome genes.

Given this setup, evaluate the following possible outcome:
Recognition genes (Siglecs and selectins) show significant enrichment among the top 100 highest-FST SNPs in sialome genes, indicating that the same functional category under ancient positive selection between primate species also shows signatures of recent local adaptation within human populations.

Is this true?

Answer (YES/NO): NO